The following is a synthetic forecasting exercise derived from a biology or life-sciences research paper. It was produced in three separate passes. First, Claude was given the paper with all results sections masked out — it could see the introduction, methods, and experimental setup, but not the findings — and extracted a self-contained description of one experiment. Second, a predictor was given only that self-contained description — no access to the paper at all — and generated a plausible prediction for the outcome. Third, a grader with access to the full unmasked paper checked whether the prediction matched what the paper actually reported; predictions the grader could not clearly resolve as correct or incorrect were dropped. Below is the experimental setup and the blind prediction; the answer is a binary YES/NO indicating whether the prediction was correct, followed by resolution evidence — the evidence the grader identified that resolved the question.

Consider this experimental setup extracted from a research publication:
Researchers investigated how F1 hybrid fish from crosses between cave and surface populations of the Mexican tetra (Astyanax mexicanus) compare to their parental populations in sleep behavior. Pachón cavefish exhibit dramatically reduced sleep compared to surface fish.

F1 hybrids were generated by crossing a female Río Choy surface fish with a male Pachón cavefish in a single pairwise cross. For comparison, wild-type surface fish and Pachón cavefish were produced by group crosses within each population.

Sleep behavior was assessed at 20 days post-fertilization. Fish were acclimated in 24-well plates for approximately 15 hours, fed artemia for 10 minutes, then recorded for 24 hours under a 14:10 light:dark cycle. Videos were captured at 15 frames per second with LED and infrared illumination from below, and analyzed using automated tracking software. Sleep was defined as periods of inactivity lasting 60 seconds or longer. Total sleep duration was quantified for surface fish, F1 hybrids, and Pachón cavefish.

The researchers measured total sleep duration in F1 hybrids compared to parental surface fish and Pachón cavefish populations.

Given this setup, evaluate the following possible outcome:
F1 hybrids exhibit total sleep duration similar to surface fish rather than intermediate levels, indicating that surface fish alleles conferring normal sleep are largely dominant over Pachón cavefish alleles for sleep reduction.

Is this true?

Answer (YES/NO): NO